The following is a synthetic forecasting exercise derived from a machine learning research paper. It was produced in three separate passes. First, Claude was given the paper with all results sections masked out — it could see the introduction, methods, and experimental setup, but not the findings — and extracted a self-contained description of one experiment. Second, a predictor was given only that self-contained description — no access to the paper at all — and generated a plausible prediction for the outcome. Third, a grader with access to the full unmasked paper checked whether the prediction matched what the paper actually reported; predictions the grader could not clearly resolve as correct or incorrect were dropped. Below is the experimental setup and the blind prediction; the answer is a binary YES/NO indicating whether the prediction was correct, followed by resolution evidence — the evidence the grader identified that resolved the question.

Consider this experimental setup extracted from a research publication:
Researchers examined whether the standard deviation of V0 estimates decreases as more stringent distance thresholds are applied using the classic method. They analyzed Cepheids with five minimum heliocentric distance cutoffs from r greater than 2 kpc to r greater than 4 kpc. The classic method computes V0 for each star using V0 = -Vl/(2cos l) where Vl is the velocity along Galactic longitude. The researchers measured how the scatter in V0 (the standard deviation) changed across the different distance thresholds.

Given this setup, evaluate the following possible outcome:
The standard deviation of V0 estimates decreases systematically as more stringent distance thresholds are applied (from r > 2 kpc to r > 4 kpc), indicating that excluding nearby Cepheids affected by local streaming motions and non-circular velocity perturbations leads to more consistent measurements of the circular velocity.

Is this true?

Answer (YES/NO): YES